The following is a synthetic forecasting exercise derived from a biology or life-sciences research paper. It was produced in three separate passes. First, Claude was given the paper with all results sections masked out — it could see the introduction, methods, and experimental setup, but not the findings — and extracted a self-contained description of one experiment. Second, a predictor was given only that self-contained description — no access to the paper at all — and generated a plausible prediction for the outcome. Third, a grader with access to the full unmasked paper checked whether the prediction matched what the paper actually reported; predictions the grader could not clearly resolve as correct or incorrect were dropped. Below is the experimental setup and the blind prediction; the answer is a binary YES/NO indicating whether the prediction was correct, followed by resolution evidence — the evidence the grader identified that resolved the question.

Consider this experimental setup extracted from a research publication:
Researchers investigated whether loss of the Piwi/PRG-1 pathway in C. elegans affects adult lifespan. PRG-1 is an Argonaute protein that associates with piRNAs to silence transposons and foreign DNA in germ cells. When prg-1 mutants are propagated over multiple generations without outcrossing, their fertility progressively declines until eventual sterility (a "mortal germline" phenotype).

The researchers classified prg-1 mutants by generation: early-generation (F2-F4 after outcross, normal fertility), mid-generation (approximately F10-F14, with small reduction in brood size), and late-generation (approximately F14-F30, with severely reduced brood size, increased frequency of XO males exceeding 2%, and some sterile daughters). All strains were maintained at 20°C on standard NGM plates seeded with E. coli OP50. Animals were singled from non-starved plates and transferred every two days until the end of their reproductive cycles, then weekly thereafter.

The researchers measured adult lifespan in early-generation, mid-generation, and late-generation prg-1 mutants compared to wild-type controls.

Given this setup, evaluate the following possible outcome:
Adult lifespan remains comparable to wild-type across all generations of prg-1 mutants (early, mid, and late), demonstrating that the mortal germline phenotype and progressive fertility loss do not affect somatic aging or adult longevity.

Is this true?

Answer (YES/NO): NO